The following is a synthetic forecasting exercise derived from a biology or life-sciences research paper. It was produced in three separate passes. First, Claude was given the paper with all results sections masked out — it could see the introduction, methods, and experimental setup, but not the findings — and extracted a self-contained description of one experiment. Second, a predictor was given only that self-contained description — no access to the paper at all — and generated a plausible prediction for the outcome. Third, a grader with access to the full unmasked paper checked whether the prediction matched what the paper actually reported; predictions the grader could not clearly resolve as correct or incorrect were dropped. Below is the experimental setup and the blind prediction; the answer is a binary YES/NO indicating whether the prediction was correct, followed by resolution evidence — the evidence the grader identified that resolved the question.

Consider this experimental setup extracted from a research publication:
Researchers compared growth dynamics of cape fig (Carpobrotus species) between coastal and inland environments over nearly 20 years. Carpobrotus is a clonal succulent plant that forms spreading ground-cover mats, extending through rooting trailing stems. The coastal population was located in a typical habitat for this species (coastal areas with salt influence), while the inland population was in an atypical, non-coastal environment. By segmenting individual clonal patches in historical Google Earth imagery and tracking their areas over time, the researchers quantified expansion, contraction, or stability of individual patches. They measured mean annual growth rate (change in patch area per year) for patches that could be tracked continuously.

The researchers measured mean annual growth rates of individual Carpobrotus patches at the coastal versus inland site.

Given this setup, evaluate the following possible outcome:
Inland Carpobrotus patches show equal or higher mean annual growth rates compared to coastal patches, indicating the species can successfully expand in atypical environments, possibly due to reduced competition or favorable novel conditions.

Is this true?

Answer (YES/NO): YES